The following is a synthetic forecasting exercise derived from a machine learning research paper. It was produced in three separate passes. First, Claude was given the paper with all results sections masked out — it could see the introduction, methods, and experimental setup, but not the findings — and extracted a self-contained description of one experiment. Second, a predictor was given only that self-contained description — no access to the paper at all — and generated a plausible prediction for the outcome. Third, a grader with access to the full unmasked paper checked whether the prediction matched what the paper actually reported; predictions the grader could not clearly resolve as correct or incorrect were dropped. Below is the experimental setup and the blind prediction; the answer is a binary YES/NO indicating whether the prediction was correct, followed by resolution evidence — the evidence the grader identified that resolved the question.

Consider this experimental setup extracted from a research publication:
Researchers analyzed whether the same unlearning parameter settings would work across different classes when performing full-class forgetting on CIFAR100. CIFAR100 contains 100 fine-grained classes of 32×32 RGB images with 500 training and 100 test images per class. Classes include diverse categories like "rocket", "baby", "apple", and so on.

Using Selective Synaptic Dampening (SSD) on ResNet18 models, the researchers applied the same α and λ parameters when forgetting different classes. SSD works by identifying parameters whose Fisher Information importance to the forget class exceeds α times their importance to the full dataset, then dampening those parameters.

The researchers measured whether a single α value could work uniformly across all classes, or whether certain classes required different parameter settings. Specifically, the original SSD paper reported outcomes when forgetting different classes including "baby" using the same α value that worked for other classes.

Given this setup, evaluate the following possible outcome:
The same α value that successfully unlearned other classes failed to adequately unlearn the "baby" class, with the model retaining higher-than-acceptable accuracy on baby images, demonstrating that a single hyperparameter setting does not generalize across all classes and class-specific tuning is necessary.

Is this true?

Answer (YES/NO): NO